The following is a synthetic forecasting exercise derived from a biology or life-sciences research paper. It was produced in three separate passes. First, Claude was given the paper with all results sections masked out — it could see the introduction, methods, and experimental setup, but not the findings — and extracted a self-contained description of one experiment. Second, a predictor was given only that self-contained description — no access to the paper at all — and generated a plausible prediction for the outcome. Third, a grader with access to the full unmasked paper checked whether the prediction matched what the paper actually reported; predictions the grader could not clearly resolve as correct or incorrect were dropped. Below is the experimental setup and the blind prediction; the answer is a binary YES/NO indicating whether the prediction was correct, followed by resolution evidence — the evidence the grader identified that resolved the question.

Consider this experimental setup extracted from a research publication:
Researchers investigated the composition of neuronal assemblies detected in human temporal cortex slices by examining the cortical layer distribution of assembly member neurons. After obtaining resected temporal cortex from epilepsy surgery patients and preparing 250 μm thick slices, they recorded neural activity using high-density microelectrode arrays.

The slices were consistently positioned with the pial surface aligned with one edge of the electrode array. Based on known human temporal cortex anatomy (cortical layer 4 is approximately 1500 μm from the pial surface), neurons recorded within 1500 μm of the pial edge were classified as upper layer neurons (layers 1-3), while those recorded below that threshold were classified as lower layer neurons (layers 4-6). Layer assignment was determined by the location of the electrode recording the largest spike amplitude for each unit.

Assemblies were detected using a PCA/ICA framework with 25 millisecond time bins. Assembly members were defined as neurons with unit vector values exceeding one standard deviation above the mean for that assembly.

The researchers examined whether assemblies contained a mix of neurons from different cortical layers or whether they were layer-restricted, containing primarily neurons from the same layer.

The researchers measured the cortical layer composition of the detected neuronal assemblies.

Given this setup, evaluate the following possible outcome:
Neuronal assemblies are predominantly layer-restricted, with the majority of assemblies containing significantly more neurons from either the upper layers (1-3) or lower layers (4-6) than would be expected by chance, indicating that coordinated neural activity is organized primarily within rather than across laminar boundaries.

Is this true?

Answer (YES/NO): NO